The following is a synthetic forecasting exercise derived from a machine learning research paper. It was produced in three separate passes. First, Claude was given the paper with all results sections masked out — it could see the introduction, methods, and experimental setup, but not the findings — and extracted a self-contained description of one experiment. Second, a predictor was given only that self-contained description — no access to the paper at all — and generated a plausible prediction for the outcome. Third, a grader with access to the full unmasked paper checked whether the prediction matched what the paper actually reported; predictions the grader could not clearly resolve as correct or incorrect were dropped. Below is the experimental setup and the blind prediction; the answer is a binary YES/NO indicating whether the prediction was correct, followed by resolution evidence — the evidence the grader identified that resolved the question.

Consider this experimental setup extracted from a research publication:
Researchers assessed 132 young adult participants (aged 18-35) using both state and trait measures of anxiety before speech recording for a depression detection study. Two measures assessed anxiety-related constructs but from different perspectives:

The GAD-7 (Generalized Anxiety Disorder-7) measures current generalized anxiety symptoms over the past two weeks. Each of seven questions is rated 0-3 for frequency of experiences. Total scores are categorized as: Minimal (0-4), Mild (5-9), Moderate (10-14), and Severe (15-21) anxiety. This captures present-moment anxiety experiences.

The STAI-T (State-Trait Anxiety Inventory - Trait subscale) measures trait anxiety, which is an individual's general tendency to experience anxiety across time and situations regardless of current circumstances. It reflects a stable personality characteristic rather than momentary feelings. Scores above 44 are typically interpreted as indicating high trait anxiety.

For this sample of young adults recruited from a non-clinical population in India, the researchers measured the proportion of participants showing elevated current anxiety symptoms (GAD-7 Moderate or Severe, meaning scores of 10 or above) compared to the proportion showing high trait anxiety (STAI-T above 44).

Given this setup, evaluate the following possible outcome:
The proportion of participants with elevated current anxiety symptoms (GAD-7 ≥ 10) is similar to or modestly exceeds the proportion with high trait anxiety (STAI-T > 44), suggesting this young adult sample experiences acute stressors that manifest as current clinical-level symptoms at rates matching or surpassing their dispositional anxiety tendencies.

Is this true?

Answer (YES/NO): NO